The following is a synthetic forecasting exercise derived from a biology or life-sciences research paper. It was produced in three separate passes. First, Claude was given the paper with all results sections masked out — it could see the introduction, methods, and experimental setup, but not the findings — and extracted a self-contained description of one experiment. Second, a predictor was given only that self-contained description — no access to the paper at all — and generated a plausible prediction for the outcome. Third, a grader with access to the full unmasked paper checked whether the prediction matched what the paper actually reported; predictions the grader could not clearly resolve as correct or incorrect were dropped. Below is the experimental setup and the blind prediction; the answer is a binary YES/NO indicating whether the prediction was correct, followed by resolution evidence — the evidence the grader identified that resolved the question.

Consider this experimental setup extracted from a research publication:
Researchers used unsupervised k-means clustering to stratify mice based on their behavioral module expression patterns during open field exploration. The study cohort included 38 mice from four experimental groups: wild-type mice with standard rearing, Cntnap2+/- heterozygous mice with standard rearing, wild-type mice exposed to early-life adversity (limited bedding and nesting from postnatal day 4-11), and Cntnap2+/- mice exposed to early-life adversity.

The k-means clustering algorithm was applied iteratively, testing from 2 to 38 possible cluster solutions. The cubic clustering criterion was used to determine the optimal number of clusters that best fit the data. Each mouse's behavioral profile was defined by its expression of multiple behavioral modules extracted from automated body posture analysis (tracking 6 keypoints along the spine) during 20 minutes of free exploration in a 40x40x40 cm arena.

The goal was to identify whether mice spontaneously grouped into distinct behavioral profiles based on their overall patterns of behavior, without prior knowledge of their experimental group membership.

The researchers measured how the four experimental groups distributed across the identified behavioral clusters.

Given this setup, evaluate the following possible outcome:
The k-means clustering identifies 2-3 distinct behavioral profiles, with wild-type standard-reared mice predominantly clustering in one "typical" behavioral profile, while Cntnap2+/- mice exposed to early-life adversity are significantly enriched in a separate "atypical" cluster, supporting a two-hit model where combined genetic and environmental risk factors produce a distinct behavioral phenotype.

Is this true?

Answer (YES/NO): YES